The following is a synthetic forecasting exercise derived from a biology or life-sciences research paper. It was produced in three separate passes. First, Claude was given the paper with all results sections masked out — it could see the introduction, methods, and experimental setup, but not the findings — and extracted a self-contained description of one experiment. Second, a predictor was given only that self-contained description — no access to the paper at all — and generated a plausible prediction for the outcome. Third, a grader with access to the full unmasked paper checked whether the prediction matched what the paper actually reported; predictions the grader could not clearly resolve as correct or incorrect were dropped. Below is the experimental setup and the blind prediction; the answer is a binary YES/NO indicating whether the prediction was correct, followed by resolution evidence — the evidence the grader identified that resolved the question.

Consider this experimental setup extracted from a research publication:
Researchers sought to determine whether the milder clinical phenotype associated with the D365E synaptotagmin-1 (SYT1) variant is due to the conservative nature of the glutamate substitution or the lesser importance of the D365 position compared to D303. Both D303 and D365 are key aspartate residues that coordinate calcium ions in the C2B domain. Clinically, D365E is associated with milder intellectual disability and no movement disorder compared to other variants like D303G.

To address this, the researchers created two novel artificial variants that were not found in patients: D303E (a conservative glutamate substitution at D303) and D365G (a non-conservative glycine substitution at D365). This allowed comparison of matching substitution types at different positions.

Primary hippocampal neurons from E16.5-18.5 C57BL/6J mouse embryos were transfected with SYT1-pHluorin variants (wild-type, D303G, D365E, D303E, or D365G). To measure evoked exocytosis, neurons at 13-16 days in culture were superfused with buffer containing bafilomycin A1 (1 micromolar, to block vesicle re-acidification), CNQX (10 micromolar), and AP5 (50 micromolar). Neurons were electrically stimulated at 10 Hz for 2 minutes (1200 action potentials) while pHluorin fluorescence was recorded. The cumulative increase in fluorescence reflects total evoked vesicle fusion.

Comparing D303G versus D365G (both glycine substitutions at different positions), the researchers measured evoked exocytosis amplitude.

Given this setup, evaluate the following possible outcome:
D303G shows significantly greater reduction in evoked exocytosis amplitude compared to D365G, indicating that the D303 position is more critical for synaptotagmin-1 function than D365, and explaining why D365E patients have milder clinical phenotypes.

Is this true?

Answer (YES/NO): YES